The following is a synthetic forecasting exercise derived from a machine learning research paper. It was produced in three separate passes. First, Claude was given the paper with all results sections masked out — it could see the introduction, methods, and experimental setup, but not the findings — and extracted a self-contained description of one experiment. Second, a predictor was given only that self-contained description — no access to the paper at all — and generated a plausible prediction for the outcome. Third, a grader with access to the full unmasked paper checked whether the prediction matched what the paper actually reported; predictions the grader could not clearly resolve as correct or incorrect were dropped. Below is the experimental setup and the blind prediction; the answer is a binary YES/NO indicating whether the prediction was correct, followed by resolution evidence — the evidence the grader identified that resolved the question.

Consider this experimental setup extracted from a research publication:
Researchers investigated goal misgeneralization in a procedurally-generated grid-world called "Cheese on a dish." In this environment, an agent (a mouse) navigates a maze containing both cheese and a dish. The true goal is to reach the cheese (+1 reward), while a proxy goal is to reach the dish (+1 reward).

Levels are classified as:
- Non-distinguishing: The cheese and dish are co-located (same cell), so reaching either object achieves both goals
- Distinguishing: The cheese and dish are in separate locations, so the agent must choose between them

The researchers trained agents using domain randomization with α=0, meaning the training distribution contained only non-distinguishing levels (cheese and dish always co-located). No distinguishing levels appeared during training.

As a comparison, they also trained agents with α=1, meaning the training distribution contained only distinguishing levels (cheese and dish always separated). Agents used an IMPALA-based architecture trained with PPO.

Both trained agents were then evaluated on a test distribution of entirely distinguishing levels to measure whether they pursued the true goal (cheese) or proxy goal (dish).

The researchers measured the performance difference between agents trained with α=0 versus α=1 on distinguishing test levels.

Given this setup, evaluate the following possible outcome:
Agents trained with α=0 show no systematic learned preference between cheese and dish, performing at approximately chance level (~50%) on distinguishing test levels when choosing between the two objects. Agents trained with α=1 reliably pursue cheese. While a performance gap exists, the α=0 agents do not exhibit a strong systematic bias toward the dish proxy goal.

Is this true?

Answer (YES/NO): NO